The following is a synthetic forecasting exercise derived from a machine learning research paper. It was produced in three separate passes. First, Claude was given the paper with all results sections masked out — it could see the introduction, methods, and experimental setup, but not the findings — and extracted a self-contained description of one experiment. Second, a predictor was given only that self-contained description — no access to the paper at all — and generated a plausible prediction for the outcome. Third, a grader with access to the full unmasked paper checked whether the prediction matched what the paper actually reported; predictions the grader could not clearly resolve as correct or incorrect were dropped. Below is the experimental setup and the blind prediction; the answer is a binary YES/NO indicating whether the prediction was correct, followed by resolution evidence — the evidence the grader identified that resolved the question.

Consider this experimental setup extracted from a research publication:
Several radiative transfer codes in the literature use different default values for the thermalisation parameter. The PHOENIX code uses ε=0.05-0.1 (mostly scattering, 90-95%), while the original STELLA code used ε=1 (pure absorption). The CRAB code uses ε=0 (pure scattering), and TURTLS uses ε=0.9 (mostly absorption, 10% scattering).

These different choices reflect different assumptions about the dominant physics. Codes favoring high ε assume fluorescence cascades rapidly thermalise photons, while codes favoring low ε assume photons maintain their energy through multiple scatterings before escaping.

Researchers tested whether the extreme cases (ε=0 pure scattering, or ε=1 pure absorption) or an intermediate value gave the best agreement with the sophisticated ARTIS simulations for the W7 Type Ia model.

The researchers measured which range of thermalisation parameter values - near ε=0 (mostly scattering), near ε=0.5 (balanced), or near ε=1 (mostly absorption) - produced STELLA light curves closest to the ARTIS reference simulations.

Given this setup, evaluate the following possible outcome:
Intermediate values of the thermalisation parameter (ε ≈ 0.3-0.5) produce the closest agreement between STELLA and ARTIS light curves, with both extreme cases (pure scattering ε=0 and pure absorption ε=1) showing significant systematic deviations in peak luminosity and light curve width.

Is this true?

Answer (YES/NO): NO